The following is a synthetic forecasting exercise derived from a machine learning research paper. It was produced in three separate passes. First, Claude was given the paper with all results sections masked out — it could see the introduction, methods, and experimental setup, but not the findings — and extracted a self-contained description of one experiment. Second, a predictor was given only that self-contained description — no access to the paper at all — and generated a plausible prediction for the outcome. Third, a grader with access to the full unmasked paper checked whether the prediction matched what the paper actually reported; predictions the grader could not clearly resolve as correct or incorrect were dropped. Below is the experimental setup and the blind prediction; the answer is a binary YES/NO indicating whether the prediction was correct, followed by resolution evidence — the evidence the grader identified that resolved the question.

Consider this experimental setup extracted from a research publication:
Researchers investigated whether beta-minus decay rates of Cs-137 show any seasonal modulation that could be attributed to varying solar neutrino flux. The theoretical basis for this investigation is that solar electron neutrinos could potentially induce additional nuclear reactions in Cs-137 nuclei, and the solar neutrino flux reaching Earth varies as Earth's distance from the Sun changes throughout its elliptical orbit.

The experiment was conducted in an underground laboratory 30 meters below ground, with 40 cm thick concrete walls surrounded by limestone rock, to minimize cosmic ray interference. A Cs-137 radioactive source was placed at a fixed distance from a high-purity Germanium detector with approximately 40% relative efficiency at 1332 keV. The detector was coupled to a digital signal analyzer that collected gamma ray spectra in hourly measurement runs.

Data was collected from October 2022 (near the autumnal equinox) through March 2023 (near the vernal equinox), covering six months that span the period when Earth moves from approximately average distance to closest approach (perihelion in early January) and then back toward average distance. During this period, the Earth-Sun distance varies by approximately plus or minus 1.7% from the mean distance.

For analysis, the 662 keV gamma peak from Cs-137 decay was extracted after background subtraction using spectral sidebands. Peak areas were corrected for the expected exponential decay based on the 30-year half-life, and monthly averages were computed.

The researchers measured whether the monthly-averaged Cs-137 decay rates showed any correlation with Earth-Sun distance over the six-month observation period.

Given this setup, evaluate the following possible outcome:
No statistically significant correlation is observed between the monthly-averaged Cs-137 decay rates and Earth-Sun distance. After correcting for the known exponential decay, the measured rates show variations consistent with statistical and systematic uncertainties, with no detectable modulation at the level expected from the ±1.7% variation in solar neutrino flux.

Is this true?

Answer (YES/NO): NO